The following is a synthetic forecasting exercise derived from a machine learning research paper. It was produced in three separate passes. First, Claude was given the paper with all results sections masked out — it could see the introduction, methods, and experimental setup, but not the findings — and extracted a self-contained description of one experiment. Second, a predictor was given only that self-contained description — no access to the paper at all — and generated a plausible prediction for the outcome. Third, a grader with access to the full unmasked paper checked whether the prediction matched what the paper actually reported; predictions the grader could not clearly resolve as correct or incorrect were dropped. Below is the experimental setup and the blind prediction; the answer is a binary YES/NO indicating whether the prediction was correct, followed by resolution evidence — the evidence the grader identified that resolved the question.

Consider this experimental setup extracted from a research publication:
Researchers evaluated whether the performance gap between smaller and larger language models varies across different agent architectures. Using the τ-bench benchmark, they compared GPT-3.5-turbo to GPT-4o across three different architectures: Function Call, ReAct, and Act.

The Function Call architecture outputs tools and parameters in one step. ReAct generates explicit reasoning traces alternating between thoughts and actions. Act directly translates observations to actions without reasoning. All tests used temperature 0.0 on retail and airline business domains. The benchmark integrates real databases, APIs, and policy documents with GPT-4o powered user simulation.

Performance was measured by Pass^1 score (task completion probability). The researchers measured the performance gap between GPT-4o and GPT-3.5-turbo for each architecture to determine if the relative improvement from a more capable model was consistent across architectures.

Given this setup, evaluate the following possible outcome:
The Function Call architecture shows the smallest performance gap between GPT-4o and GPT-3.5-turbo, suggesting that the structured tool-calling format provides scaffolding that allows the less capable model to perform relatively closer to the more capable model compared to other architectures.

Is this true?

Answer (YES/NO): NO